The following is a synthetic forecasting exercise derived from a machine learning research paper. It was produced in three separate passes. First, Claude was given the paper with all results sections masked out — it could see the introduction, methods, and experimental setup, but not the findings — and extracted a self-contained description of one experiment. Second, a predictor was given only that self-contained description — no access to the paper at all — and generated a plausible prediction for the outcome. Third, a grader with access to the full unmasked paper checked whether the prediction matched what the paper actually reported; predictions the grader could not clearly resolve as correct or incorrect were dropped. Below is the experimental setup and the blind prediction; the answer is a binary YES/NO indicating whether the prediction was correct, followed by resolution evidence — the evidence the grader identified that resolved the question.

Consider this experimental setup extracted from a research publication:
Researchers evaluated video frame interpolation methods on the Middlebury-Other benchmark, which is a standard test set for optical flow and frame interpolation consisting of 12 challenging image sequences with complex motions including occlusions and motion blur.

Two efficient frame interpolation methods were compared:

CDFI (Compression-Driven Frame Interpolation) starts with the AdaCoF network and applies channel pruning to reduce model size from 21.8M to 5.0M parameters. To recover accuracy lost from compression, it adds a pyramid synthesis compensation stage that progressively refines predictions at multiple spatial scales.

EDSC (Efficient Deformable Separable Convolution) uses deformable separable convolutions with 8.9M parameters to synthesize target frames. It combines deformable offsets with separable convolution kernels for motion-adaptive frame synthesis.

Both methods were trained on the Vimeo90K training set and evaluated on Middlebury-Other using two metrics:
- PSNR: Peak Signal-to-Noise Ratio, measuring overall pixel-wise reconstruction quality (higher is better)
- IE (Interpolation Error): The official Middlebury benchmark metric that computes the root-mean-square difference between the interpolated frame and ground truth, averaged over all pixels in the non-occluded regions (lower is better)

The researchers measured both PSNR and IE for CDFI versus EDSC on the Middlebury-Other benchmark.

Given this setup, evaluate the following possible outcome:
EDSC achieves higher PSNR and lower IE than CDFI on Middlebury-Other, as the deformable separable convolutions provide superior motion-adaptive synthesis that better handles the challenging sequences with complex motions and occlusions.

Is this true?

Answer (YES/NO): NO